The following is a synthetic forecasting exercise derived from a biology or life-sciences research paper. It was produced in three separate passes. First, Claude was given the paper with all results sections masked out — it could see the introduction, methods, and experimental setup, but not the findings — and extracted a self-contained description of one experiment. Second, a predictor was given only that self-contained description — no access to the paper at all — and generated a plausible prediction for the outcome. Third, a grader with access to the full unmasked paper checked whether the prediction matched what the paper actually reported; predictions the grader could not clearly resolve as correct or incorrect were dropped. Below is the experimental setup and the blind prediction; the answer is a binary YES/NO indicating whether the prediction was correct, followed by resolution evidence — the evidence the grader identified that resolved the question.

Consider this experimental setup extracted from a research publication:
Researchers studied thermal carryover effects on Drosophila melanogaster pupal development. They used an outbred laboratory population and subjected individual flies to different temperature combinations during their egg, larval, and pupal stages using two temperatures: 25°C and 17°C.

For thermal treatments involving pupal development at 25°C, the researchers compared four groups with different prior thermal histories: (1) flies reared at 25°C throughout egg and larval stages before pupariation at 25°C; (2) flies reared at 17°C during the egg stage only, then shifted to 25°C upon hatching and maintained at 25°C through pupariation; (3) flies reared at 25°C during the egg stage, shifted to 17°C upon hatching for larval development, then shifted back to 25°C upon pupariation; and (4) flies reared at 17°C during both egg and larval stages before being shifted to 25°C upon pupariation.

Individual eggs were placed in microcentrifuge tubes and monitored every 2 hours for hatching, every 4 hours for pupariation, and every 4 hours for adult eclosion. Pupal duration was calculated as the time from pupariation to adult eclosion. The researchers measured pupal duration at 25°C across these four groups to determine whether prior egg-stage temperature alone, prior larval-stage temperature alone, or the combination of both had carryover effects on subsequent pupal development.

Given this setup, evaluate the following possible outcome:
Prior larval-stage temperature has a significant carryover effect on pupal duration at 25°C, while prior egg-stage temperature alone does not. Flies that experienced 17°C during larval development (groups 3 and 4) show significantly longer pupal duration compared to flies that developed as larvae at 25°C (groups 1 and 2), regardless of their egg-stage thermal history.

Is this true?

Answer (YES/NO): NO